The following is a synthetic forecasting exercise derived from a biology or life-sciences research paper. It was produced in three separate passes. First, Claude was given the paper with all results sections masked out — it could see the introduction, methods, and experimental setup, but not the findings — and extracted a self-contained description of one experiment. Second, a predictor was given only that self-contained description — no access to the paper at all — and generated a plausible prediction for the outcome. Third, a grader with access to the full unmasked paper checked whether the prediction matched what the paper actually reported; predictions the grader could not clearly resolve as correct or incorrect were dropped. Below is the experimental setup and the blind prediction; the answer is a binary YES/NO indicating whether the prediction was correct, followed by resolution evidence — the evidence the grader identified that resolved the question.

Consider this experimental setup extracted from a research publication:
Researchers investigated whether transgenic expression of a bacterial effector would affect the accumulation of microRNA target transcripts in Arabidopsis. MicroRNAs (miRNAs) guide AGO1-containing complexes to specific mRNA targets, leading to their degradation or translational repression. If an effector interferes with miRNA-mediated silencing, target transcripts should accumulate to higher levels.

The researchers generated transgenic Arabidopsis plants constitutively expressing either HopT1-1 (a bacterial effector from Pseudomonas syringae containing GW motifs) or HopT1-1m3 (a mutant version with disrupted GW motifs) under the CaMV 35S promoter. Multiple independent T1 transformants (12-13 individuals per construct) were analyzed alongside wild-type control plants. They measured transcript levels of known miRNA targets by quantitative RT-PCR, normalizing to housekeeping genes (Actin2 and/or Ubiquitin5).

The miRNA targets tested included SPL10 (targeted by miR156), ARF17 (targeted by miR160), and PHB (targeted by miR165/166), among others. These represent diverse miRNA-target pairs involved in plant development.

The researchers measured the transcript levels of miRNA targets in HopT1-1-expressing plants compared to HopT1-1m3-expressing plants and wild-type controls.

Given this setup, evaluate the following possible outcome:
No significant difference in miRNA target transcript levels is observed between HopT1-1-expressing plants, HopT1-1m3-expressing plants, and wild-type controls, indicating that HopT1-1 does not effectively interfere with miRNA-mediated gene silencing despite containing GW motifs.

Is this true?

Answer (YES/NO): NO